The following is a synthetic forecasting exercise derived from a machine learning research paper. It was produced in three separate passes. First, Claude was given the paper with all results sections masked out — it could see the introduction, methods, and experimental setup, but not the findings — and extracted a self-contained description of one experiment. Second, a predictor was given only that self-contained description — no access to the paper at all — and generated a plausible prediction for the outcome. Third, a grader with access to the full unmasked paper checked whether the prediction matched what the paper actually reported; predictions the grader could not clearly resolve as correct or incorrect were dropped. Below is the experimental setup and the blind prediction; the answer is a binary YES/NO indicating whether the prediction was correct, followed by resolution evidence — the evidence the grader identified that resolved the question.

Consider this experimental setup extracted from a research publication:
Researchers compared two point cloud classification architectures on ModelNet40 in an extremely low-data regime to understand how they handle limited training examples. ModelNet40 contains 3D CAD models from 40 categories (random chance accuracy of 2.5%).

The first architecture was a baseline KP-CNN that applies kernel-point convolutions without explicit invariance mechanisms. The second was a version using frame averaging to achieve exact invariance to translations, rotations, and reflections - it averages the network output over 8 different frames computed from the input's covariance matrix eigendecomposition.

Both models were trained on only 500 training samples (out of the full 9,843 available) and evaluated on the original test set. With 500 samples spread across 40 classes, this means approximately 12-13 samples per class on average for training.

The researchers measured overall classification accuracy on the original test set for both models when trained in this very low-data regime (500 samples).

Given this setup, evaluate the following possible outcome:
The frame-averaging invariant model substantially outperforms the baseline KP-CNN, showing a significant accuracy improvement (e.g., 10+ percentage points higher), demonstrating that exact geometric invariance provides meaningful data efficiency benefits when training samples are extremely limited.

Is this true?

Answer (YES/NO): NO